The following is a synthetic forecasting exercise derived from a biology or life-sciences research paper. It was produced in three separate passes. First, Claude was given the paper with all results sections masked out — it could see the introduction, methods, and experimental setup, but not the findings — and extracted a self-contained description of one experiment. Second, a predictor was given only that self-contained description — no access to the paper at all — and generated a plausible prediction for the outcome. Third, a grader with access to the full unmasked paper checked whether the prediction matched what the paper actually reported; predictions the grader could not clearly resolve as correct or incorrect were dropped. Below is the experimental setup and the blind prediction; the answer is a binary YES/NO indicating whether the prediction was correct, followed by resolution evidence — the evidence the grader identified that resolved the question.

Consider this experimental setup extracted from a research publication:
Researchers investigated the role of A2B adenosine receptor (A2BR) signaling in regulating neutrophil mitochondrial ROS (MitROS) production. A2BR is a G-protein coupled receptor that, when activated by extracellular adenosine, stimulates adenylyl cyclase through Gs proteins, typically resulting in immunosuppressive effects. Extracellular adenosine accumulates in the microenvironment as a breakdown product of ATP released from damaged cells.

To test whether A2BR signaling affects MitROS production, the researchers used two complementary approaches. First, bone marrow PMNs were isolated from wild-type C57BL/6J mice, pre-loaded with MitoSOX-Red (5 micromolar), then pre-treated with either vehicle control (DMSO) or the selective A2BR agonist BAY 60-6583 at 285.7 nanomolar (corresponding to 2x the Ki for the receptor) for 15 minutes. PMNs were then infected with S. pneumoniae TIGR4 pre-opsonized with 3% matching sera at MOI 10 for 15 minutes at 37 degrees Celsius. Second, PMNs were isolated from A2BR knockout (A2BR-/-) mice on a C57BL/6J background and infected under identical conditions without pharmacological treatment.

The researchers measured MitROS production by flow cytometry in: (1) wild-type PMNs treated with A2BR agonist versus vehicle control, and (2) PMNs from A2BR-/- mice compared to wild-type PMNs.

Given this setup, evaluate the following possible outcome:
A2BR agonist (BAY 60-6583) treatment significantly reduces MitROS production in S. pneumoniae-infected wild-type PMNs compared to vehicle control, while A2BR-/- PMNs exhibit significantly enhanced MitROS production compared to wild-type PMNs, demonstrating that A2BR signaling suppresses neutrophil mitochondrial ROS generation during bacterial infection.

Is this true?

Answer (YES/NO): YES